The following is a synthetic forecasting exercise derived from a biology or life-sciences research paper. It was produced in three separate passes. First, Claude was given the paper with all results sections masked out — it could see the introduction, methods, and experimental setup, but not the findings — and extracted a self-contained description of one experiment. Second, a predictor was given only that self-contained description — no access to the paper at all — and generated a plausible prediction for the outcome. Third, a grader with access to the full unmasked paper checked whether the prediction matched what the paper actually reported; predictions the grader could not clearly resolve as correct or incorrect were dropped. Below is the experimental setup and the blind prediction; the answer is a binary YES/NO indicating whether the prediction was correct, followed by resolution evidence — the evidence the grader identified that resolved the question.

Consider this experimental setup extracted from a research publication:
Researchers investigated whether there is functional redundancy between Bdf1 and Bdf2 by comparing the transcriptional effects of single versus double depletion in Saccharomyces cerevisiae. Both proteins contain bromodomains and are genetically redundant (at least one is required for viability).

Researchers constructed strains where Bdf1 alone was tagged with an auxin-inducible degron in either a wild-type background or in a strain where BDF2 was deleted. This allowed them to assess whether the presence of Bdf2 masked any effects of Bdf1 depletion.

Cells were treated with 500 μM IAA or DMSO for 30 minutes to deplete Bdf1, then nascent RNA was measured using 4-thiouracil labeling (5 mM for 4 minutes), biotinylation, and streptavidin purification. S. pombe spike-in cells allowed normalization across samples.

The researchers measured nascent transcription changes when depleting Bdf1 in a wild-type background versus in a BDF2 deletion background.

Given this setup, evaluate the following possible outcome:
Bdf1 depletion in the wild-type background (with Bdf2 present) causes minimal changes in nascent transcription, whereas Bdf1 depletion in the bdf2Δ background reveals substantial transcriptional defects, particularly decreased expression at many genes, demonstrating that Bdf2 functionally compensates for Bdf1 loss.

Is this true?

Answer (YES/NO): NO